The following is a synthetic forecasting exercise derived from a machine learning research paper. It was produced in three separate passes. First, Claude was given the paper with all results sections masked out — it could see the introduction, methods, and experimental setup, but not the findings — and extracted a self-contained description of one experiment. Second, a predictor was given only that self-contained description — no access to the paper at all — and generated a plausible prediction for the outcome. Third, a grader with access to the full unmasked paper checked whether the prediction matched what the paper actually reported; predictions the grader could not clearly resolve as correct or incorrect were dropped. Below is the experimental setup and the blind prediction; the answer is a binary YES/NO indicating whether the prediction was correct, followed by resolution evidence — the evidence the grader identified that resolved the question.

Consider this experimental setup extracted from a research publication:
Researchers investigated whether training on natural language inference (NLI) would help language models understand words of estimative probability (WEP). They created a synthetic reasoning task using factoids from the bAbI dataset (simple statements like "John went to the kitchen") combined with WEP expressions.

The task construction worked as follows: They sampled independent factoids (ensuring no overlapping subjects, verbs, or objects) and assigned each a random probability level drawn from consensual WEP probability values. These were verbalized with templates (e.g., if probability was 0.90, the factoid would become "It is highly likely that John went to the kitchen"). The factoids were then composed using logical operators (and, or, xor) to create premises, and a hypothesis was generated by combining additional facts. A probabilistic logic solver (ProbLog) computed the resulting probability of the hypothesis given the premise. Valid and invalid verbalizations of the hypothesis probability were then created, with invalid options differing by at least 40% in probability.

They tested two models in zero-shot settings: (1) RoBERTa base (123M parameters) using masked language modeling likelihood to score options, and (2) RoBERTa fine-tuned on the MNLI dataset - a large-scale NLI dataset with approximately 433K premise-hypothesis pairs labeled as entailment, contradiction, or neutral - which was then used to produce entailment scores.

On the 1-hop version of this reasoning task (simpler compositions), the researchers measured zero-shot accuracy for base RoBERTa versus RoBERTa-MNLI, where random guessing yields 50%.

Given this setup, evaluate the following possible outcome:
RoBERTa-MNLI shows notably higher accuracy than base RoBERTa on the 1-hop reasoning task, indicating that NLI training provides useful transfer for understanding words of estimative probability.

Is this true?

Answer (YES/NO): NO